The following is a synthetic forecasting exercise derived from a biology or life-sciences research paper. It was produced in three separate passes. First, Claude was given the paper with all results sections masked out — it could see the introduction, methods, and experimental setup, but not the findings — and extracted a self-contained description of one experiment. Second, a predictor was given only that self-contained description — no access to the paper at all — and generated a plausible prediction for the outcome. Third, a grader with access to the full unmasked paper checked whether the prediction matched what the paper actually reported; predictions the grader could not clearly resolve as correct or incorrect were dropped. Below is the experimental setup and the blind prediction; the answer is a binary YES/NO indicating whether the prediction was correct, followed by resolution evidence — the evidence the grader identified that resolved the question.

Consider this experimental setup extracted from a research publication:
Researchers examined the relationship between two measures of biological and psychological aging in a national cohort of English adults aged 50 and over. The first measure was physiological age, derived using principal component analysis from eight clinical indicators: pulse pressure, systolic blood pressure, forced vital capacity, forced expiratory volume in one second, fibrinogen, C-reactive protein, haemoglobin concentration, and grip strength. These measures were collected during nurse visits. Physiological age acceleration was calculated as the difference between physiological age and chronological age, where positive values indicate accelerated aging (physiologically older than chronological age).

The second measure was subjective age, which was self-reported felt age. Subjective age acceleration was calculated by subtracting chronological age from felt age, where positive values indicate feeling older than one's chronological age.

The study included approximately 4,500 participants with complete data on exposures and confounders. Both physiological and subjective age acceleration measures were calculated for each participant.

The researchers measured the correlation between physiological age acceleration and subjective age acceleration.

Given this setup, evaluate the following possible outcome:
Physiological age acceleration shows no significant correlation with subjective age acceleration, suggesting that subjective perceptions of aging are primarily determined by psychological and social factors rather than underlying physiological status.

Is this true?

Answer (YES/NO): YES